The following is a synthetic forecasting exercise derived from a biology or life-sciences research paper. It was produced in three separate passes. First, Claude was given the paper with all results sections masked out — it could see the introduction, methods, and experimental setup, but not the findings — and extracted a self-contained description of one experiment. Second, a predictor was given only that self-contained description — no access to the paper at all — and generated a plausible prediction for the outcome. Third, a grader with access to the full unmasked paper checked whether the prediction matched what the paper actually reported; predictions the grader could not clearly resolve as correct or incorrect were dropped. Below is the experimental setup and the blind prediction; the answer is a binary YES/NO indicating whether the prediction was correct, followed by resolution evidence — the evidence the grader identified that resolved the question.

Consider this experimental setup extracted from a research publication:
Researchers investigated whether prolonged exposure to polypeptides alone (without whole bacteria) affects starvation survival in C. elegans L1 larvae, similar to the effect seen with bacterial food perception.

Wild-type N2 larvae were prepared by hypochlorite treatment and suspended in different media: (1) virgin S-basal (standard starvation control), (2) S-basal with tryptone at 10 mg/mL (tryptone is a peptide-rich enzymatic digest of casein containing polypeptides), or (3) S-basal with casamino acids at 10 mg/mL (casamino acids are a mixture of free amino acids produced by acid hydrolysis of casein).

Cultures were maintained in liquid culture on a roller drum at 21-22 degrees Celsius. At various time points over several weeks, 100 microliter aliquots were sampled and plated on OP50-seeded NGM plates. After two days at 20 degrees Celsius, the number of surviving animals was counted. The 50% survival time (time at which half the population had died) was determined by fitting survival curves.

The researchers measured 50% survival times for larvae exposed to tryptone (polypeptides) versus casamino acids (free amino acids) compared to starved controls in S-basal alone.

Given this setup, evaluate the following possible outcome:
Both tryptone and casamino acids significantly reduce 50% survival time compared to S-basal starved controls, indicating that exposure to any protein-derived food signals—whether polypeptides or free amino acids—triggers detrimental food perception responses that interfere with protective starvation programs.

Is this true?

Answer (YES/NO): NO